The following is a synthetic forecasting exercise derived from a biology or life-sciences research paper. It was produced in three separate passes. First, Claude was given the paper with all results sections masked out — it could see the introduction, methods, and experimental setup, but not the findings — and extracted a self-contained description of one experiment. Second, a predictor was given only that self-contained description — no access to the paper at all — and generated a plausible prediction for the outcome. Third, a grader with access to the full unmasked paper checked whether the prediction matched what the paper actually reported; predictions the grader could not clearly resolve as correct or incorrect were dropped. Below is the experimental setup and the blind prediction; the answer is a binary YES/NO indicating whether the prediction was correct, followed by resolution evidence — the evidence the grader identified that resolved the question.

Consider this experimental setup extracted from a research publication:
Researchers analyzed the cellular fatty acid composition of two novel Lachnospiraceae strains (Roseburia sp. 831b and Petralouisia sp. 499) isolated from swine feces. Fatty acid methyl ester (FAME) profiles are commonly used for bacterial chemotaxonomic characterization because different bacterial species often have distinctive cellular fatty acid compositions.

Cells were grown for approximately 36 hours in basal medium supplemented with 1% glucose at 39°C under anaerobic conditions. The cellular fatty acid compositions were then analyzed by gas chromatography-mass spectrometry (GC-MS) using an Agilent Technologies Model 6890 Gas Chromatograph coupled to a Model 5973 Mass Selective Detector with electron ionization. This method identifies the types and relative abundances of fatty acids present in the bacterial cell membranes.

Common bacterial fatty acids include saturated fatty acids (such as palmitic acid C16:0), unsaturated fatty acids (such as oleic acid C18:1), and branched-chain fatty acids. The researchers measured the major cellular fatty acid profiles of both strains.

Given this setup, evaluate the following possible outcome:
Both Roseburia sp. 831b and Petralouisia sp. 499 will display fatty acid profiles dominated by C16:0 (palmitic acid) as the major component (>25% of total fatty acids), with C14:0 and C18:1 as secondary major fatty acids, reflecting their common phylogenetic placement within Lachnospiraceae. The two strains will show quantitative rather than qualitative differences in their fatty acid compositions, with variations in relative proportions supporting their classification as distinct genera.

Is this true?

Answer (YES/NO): NO